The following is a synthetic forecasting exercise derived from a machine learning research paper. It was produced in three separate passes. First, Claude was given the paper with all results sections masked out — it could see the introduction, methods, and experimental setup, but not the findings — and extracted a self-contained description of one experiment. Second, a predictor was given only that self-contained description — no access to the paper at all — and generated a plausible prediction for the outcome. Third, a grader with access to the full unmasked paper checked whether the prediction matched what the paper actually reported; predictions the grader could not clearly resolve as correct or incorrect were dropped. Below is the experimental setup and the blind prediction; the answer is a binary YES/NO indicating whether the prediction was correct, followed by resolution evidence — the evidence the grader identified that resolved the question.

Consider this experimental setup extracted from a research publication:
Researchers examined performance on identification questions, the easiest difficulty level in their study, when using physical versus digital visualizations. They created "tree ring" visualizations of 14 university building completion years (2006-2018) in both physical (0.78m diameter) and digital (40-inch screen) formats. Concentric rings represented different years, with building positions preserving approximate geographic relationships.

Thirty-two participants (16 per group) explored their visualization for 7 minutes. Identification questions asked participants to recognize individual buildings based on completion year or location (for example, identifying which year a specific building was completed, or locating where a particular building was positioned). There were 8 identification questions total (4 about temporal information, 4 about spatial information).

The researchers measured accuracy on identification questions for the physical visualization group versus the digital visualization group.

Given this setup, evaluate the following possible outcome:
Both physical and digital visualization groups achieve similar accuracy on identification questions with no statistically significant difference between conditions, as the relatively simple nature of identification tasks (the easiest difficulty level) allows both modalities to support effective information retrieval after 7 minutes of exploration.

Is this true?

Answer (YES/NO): YES